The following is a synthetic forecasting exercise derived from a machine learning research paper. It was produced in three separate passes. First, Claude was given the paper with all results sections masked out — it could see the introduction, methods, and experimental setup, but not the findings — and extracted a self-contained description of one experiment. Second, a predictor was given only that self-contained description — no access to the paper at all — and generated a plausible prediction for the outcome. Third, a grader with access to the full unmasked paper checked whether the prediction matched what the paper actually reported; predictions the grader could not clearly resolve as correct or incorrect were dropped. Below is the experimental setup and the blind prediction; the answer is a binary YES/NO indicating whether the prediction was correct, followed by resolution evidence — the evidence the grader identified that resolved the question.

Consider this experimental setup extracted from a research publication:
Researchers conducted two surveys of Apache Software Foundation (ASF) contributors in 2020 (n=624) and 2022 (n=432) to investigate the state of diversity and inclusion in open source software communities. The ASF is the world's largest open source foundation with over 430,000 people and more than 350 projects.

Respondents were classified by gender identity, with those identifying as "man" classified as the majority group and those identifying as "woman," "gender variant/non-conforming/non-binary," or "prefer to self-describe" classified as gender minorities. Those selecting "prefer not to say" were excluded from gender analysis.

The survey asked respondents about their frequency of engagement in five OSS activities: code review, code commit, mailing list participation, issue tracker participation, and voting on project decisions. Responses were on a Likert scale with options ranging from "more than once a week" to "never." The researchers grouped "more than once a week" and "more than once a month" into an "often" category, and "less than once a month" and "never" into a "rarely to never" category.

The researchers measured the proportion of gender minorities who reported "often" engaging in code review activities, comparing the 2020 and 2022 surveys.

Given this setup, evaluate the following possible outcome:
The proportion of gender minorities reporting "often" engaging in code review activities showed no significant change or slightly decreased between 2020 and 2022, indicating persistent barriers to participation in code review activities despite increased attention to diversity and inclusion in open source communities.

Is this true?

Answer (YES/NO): NO